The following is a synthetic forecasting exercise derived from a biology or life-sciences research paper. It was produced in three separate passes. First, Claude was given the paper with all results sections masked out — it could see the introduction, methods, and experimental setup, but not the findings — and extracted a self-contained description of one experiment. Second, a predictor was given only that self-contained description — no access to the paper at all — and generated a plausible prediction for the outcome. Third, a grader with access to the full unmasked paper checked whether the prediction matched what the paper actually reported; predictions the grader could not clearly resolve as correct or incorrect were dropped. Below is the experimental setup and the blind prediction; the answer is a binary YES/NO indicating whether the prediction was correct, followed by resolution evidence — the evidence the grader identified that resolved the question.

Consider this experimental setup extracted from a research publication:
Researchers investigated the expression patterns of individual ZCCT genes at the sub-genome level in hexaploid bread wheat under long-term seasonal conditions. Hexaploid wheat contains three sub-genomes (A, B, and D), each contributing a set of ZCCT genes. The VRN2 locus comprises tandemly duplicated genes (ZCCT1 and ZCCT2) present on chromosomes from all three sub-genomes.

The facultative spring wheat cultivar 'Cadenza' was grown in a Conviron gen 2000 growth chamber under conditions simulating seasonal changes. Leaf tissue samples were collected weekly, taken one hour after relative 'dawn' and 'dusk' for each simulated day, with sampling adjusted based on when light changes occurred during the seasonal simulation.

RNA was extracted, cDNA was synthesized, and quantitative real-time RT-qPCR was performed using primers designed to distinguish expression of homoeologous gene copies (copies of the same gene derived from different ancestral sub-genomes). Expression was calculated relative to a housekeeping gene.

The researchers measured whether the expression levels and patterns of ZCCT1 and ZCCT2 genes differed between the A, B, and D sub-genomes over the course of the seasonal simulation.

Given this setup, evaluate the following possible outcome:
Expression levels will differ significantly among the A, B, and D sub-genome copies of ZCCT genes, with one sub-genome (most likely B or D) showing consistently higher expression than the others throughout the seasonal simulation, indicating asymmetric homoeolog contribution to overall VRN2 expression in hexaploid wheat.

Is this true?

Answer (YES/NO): NO